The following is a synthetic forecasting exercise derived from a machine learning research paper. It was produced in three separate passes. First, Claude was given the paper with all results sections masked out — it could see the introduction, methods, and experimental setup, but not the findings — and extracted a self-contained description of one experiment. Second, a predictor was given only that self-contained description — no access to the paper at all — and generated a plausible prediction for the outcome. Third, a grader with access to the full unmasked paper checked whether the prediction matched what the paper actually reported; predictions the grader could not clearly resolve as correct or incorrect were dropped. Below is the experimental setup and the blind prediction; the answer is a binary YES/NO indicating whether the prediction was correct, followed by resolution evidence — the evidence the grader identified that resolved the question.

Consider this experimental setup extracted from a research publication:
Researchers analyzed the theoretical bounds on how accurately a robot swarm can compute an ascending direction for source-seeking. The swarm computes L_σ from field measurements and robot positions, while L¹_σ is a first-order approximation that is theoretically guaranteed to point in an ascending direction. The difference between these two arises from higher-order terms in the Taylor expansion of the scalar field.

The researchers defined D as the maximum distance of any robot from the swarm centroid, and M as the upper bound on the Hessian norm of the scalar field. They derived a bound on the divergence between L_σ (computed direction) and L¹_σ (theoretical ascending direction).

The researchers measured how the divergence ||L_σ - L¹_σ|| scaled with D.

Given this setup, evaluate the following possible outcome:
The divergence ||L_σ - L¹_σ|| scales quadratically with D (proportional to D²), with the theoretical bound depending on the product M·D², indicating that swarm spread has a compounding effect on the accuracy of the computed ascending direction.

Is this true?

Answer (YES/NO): NO